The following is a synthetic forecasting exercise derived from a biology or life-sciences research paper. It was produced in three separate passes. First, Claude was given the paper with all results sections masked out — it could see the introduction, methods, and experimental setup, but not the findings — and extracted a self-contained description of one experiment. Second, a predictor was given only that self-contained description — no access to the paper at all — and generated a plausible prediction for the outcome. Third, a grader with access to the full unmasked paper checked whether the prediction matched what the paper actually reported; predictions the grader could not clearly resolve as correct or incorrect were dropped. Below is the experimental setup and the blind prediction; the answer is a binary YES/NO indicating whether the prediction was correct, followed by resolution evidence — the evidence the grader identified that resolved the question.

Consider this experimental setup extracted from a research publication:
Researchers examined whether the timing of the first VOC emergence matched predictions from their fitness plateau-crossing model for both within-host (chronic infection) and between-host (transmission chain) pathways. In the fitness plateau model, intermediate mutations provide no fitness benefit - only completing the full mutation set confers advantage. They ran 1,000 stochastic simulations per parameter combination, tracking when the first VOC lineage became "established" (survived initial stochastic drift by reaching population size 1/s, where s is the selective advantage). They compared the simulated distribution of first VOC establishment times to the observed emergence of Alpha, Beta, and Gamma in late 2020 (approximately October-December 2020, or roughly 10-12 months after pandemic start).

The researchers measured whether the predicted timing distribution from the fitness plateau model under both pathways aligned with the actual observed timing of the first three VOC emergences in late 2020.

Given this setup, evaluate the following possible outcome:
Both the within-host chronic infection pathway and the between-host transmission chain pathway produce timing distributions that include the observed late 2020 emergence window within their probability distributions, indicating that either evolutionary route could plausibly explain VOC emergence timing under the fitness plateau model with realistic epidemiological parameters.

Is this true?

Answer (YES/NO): YES